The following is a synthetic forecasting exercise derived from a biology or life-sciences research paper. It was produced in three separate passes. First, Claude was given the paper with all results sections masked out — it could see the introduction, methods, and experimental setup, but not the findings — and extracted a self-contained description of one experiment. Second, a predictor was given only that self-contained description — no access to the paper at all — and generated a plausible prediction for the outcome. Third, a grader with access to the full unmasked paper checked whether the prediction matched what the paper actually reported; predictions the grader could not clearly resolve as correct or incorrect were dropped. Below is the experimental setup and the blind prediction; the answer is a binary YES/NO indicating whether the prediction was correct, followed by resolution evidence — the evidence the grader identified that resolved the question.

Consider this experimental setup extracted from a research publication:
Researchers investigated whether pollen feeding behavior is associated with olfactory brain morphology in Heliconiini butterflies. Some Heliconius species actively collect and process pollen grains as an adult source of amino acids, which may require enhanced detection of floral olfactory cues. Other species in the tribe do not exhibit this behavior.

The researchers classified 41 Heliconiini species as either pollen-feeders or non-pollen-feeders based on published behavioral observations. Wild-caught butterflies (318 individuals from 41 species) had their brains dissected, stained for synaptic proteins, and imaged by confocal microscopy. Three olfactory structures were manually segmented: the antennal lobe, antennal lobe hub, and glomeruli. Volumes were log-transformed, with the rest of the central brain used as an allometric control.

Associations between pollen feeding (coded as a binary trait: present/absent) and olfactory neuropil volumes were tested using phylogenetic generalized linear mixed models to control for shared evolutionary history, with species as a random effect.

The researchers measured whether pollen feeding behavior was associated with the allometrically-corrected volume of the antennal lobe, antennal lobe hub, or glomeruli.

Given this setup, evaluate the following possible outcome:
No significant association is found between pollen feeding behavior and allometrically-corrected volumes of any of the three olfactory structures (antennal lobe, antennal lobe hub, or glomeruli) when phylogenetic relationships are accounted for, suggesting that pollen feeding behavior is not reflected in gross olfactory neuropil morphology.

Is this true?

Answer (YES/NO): YES